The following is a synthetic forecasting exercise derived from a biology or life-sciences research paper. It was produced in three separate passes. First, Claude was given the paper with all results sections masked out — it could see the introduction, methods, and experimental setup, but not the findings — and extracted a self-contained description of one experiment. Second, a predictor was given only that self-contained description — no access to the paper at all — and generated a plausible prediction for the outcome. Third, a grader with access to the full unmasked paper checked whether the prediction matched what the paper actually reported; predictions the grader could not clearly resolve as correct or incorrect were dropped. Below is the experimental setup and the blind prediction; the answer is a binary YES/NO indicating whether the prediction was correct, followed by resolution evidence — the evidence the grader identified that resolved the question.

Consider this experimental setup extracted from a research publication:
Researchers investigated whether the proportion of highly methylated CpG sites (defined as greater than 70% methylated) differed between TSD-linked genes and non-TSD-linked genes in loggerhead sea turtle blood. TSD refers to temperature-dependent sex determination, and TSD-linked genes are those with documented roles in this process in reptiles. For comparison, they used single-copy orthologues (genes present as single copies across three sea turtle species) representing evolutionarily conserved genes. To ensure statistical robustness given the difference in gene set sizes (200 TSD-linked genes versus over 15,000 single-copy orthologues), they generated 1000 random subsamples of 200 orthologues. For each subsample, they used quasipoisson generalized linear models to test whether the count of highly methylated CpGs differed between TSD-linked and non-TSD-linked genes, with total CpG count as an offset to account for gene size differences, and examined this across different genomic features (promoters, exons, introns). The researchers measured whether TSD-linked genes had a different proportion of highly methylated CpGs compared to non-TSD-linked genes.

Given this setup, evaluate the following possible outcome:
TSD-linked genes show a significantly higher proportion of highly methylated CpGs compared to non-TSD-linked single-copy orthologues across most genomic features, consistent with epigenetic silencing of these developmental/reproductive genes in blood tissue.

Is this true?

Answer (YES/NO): NO